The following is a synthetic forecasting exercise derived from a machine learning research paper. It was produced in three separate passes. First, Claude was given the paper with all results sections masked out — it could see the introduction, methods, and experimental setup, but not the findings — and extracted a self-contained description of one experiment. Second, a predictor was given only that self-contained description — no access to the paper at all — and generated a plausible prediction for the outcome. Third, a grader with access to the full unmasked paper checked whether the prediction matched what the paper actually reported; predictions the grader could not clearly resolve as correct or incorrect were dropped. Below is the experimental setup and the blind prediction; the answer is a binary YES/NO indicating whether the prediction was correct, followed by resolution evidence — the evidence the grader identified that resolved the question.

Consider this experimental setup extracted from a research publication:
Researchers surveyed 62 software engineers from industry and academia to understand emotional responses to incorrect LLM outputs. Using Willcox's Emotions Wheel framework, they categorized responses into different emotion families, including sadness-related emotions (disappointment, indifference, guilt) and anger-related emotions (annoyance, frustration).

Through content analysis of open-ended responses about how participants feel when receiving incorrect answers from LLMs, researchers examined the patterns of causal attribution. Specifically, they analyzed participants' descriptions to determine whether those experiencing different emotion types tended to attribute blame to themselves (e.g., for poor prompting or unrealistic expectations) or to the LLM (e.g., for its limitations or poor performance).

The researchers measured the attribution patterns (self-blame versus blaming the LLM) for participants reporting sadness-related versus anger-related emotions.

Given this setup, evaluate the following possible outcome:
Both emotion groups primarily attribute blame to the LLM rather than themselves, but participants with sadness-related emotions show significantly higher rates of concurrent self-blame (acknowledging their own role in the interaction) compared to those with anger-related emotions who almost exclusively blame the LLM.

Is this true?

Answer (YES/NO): NO